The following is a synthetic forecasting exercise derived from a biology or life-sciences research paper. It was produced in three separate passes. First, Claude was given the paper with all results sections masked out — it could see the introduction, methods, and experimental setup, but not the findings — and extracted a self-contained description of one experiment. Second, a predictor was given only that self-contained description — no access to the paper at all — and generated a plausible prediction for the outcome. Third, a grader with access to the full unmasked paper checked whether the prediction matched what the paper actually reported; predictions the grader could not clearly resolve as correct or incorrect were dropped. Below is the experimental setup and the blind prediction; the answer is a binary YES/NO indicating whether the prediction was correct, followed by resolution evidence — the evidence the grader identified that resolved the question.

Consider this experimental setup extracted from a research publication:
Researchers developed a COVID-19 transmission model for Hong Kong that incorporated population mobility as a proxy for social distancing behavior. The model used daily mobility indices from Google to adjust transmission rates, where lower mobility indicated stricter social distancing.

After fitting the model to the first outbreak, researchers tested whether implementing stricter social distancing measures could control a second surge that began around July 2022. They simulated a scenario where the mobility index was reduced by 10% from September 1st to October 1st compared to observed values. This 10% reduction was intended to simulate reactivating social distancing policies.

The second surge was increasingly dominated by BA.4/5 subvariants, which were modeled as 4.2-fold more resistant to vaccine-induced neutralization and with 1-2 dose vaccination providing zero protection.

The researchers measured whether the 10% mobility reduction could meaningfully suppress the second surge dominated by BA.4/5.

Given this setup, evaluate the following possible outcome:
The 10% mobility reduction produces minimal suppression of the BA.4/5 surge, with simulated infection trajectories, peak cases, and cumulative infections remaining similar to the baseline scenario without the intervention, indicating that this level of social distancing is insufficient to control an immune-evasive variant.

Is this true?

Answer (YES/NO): NO